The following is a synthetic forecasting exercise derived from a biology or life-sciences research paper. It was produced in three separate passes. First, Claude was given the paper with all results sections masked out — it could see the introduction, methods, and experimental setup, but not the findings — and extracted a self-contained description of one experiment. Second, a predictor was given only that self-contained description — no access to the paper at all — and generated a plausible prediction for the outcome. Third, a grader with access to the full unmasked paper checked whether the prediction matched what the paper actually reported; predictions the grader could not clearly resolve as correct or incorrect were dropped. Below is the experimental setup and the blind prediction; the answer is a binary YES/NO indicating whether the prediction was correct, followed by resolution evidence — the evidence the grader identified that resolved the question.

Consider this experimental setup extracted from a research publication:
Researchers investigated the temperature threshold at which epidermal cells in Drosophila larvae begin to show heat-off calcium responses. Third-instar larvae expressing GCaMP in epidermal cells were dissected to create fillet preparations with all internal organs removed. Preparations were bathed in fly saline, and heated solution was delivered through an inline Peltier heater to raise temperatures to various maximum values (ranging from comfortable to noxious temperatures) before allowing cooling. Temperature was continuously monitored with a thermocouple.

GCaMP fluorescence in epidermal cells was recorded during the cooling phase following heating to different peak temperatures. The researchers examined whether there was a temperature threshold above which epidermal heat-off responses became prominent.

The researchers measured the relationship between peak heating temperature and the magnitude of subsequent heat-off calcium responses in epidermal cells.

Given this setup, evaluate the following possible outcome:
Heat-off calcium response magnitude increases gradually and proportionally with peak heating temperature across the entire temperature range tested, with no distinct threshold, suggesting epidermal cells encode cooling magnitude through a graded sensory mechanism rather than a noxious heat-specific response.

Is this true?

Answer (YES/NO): NO